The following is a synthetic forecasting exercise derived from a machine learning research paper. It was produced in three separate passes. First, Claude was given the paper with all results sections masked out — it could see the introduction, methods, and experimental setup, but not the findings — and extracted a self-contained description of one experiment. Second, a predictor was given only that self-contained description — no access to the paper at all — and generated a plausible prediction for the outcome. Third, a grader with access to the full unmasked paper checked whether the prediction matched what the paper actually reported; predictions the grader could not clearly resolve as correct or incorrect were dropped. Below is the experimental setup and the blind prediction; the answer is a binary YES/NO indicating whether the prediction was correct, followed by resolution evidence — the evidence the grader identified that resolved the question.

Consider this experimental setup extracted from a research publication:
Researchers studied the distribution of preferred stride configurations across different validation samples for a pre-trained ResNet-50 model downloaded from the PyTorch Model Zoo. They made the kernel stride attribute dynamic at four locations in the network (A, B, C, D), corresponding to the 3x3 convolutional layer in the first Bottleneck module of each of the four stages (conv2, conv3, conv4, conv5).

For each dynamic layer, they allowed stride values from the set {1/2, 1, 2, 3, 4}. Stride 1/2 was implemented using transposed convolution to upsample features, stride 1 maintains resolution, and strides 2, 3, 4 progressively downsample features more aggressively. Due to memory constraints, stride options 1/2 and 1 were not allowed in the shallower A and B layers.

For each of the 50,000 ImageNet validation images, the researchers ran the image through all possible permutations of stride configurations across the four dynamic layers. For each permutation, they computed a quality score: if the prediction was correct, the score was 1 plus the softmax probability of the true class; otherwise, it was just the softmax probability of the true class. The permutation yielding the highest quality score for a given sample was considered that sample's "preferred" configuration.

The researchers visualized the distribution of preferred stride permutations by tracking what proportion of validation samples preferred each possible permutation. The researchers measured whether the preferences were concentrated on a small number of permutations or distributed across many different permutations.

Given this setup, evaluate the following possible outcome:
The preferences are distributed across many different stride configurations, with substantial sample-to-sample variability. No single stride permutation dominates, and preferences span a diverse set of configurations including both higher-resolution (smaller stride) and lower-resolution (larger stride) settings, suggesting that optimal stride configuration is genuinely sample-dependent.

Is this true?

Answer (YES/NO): YES